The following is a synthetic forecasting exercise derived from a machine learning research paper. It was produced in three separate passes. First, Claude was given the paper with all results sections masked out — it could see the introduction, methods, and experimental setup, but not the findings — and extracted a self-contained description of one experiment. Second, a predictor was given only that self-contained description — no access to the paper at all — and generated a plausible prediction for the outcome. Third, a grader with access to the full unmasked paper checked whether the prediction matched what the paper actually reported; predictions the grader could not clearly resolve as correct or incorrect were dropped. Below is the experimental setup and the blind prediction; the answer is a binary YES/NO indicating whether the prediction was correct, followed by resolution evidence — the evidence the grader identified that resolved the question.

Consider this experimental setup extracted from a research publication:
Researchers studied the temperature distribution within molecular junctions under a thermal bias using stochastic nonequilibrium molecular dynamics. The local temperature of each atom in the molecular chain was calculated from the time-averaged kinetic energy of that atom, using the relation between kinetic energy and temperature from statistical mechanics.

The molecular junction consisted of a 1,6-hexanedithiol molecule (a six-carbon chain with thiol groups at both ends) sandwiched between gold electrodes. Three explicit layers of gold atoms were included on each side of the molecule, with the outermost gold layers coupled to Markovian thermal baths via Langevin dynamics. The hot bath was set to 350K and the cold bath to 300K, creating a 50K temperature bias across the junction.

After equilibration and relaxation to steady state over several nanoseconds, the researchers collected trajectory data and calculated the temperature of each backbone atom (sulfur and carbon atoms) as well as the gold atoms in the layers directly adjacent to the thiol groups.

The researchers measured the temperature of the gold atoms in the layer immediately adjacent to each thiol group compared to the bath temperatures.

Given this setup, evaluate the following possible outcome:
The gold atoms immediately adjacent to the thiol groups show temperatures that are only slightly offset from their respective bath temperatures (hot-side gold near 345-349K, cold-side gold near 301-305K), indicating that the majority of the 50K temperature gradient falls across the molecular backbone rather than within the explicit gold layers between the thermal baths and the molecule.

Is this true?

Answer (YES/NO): NO